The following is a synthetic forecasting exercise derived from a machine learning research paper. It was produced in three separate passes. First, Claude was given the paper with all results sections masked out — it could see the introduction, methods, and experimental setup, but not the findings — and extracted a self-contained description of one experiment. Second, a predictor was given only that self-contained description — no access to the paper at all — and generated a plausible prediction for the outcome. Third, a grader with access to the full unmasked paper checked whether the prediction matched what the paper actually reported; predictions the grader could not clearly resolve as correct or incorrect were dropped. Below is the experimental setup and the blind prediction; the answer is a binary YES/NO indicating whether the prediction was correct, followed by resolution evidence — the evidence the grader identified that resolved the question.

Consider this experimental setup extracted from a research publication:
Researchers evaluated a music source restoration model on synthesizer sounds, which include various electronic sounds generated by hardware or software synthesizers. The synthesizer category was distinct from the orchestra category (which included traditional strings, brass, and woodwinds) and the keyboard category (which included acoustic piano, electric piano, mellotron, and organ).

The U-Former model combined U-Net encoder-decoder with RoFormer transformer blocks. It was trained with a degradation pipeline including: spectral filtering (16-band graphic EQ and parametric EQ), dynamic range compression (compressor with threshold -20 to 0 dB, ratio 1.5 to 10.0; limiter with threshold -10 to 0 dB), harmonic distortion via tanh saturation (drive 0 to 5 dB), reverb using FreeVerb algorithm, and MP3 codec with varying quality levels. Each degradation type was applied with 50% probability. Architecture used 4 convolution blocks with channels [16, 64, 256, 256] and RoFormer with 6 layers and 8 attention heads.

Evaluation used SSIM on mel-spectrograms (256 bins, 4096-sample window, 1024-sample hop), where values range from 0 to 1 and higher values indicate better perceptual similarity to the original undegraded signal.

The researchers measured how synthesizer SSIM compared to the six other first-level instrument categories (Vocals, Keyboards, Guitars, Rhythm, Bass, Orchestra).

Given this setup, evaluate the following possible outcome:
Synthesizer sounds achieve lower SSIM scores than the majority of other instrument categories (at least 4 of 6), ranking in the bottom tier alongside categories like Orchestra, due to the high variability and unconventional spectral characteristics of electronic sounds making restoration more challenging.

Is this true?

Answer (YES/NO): NO